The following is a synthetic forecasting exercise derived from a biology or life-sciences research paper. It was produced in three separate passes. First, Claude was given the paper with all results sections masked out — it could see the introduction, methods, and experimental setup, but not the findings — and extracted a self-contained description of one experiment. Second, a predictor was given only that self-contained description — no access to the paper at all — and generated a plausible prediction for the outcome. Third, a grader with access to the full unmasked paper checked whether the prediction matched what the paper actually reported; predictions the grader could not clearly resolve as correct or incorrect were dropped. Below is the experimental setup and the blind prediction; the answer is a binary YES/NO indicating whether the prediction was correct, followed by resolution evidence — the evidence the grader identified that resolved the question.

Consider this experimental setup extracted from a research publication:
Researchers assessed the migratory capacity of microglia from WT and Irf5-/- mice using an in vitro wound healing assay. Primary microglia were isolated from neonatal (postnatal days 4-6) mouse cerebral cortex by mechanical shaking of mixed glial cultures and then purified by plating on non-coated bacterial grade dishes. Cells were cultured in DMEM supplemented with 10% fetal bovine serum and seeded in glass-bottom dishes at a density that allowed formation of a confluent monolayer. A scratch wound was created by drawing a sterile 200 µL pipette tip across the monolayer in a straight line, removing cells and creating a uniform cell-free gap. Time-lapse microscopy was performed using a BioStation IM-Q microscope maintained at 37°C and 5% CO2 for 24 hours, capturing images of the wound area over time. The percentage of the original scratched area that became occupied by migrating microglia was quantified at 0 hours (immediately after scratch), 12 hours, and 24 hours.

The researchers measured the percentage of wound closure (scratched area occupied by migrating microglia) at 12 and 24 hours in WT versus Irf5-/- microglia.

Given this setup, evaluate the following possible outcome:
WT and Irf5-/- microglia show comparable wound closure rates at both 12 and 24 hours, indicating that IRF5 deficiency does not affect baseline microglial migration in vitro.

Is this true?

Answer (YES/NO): NO